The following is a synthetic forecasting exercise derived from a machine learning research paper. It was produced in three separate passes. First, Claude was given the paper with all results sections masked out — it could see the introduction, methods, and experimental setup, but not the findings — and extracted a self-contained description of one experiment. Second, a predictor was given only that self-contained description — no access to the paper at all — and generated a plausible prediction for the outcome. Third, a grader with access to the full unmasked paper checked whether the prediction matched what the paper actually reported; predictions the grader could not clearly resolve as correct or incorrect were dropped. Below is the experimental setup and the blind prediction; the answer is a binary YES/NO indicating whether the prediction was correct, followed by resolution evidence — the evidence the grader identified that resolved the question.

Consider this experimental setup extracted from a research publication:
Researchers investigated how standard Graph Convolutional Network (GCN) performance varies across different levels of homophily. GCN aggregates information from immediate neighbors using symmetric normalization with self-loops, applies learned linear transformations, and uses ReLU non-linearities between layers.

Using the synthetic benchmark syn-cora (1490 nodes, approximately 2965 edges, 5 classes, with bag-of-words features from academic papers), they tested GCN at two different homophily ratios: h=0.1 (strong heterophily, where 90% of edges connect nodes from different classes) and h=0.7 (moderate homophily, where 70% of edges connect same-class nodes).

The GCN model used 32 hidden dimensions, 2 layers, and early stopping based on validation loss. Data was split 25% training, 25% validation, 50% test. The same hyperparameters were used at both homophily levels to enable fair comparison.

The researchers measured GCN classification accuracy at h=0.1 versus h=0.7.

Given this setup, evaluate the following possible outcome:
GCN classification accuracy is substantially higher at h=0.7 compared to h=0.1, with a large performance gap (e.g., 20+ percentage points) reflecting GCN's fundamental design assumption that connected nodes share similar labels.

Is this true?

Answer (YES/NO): YES